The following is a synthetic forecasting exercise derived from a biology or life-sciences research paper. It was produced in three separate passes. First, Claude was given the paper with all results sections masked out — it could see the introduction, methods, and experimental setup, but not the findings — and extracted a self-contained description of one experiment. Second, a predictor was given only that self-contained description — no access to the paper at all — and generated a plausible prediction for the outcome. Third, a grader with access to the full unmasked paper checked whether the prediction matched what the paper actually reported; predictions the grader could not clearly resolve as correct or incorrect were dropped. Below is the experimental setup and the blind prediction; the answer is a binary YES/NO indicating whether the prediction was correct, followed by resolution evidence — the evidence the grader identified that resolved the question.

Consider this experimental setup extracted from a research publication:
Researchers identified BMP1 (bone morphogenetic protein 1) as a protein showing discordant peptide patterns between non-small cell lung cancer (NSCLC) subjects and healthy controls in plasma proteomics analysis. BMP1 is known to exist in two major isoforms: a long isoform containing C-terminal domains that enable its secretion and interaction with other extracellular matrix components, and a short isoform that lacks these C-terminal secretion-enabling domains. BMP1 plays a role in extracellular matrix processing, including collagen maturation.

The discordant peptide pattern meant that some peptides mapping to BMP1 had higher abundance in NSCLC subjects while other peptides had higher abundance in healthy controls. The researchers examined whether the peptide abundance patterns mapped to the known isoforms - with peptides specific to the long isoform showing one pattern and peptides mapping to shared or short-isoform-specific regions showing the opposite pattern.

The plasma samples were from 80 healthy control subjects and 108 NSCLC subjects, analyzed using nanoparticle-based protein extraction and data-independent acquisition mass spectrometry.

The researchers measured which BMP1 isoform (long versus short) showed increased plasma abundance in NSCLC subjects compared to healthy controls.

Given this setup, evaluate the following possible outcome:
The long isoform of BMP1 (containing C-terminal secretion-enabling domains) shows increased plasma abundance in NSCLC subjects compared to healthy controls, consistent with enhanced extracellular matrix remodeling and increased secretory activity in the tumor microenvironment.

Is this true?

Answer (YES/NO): NO